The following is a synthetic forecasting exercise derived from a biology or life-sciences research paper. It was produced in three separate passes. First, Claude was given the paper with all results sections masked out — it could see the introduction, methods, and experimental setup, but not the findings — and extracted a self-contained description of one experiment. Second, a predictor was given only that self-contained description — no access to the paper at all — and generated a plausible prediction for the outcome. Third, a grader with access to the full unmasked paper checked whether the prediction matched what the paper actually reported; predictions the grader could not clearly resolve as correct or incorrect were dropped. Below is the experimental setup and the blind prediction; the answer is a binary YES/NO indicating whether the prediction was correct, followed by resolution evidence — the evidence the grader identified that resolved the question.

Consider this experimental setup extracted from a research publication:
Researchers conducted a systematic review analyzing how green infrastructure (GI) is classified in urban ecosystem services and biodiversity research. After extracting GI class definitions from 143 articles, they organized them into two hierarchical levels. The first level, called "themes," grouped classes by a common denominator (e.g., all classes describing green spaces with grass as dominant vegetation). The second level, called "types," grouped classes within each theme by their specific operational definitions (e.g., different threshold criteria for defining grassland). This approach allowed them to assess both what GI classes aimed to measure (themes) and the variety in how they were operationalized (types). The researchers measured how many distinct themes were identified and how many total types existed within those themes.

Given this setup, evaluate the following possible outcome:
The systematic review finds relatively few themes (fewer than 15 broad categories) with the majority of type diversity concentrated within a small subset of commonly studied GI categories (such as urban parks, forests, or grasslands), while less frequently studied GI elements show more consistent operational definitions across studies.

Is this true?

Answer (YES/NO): NO